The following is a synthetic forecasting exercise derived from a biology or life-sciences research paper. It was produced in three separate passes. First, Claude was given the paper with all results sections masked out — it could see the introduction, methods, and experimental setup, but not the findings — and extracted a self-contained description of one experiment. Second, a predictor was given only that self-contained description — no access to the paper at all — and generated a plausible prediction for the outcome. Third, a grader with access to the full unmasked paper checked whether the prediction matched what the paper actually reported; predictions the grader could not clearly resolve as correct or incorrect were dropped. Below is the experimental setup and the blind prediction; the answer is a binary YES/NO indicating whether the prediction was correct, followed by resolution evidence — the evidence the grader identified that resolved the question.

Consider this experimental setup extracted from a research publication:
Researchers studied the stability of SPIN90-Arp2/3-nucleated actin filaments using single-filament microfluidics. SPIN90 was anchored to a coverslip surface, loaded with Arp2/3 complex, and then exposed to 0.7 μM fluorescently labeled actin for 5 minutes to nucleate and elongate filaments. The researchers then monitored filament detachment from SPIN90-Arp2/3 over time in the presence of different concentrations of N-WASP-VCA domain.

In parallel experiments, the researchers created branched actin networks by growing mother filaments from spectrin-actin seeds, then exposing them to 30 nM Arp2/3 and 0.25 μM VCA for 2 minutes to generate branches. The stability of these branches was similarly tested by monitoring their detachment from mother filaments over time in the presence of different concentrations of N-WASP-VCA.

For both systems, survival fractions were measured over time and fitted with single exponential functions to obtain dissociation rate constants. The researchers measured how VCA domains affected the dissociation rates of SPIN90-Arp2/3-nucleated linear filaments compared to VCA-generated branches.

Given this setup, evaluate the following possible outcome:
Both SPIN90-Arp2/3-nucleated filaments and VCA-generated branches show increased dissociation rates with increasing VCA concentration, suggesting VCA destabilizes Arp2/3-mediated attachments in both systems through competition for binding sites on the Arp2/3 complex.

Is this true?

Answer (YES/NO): YES